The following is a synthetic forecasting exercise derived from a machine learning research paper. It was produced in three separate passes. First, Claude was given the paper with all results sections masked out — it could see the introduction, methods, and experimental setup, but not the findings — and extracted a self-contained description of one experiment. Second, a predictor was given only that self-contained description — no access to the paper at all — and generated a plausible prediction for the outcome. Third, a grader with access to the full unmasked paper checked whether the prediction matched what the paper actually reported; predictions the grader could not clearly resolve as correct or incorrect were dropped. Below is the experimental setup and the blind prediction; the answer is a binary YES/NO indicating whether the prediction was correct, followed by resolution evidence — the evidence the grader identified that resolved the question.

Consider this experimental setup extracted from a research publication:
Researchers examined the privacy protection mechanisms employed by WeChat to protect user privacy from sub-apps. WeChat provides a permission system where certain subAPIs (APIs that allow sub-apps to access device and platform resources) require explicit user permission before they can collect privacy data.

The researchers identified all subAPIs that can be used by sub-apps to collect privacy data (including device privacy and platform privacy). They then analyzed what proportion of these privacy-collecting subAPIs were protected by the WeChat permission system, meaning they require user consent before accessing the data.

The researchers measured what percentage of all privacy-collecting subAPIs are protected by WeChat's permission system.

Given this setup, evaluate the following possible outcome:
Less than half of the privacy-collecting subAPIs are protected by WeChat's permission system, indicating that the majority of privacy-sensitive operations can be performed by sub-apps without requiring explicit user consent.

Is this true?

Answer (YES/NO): YES